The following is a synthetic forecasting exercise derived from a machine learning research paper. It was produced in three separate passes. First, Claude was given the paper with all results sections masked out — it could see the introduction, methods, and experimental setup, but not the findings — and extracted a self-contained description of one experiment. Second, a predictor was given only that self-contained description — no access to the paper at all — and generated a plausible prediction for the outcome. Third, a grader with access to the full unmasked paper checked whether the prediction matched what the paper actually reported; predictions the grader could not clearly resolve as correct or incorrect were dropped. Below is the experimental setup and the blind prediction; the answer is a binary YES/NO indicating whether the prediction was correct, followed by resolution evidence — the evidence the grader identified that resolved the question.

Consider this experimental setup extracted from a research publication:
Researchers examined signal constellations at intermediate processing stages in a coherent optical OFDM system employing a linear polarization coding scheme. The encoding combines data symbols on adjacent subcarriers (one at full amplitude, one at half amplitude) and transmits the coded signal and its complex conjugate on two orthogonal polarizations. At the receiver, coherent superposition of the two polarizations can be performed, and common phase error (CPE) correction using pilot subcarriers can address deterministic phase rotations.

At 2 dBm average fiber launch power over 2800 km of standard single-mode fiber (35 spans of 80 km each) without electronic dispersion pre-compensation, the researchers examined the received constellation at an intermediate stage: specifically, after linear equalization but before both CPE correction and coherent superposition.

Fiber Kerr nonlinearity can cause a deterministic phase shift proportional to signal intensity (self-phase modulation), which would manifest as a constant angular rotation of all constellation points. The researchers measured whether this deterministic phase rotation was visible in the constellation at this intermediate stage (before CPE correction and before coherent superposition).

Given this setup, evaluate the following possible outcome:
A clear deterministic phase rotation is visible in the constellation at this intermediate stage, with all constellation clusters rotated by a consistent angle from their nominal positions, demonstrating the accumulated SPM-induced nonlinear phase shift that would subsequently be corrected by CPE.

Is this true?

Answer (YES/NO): YES